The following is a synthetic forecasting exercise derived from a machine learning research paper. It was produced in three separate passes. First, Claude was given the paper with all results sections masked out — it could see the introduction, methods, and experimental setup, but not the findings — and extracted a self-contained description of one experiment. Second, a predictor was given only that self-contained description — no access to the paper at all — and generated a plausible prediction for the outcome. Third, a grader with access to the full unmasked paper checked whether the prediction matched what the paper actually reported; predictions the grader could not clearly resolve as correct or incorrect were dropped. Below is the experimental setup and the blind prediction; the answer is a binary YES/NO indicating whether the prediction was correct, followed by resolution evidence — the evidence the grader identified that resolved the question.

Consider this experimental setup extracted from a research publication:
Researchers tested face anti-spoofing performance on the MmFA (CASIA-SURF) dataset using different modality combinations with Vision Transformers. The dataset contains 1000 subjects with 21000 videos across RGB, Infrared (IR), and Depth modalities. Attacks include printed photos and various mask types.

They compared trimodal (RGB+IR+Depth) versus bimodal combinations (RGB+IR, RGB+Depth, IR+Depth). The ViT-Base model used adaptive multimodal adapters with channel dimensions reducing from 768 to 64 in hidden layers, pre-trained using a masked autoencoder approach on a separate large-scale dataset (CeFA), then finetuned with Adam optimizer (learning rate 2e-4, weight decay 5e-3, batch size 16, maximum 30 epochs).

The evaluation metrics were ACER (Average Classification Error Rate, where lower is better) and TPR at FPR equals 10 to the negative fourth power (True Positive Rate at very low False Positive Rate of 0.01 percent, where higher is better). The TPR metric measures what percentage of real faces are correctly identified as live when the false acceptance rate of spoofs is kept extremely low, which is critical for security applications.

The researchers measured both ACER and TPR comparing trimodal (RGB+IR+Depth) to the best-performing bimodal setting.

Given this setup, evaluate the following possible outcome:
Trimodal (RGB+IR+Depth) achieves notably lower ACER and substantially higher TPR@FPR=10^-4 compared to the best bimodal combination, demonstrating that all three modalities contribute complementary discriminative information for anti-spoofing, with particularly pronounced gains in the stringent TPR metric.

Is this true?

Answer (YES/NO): YES